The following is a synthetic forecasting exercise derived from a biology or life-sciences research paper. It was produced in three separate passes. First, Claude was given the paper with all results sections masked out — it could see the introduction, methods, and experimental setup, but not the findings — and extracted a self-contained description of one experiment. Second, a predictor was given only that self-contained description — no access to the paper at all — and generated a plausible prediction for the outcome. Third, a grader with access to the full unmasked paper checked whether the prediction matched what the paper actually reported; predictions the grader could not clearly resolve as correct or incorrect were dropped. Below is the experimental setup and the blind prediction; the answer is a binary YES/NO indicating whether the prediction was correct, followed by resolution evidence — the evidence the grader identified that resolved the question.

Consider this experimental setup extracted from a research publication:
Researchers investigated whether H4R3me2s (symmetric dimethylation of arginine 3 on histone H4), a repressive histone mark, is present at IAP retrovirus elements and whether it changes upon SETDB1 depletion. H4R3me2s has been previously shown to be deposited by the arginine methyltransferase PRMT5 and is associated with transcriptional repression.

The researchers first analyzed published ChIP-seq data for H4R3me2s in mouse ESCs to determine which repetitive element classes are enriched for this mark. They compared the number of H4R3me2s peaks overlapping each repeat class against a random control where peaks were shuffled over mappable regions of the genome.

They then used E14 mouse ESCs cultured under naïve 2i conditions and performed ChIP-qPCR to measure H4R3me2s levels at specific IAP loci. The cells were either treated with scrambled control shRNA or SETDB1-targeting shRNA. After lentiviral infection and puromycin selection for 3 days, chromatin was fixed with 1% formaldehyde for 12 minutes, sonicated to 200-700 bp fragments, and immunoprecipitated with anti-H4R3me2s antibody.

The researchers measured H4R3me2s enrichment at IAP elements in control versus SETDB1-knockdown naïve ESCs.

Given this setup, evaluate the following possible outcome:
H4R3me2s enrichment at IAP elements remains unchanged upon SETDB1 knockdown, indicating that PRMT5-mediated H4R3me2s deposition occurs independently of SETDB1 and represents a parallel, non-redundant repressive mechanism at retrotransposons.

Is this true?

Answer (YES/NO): NO